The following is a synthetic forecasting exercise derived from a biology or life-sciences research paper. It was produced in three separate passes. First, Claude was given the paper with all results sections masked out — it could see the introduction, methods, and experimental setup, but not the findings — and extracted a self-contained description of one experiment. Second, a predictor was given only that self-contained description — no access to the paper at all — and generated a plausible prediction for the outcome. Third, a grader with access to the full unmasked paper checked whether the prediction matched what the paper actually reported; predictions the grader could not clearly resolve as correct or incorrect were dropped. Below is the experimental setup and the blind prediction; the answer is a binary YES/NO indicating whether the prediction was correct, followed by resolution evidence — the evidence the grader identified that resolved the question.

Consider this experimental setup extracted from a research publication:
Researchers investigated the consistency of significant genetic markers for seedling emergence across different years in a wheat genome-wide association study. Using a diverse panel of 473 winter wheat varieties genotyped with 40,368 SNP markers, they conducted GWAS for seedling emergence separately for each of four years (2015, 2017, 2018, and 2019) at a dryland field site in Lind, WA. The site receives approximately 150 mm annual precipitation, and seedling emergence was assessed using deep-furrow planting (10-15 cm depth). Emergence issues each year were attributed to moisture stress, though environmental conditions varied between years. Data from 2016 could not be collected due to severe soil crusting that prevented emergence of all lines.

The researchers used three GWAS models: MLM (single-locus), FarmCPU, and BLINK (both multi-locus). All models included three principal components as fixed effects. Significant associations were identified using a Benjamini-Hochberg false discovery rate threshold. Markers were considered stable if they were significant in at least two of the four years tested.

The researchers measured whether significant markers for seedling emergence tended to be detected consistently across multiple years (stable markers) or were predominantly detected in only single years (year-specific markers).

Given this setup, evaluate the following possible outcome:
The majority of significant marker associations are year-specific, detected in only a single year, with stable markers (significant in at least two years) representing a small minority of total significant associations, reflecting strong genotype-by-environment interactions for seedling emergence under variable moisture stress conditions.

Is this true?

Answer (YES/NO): YES